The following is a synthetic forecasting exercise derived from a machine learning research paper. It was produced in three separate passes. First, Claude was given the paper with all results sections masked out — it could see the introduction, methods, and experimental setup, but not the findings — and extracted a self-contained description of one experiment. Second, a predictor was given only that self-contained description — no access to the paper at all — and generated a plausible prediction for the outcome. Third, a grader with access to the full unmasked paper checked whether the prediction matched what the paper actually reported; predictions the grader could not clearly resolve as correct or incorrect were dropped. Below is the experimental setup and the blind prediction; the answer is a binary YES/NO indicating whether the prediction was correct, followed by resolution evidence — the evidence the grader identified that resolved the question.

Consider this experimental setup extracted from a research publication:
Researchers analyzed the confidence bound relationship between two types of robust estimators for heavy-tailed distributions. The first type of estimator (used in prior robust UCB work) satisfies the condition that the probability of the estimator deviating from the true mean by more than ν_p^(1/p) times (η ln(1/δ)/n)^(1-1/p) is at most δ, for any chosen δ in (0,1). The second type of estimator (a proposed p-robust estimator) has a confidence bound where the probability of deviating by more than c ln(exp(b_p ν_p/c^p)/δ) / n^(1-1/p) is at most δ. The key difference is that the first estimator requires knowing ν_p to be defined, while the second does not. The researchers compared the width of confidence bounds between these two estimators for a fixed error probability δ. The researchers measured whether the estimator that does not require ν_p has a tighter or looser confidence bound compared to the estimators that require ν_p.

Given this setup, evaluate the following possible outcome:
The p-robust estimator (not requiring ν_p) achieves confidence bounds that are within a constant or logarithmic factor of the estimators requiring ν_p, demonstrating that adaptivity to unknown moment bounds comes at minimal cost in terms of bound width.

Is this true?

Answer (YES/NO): YES